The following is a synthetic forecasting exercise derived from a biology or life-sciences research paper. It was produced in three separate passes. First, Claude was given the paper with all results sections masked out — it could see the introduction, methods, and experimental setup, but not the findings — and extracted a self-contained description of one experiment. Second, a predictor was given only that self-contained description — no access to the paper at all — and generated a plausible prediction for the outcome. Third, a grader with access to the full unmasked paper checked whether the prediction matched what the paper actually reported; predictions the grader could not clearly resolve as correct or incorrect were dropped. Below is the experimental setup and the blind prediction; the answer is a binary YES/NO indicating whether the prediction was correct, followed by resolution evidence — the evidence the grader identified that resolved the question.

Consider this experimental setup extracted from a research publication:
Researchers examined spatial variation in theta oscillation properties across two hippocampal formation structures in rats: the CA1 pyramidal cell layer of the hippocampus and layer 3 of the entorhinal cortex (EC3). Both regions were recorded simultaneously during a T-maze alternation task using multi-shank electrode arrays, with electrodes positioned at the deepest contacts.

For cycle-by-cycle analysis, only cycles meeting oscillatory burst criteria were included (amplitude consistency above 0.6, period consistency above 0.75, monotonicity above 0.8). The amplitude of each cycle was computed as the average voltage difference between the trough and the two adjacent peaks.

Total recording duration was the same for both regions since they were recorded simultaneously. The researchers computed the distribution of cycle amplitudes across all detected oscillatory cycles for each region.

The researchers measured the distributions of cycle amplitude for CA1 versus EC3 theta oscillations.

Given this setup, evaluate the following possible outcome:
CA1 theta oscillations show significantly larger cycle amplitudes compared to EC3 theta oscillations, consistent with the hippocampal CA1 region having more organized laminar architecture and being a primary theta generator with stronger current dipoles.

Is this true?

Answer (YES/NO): NO